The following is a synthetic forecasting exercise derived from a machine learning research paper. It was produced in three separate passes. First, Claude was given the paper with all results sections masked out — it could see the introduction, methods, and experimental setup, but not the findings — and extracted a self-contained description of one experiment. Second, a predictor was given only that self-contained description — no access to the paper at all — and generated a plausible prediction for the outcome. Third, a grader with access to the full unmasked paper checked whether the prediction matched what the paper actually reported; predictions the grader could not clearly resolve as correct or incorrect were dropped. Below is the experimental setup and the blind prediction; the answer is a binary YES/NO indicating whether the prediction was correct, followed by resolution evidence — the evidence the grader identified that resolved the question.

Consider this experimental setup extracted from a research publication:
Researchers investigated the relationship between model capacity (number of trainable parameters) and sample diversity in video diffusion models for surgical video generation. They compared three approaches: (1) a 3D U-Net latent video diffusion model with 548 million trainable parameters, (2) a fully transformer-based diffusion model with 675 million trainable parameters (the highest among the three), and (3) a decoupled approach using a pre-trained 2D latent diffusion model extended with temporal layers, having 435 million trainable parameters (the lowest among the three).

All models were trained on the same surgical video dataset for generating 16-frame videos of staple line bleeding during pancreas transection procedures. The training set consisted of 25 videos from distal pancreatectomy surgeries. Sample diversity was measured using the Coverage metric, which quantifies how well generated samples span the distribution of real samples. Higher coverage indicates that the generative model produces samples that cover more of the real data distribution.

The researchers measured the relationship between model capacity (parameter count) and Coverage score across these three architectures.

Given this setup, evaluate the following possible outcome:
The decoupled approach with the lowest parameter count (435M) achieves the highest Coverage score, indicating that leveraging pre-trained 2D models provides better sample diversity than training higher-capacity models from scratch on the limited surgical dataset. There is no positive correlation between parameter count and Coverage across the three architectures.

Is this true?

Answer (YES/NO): NO